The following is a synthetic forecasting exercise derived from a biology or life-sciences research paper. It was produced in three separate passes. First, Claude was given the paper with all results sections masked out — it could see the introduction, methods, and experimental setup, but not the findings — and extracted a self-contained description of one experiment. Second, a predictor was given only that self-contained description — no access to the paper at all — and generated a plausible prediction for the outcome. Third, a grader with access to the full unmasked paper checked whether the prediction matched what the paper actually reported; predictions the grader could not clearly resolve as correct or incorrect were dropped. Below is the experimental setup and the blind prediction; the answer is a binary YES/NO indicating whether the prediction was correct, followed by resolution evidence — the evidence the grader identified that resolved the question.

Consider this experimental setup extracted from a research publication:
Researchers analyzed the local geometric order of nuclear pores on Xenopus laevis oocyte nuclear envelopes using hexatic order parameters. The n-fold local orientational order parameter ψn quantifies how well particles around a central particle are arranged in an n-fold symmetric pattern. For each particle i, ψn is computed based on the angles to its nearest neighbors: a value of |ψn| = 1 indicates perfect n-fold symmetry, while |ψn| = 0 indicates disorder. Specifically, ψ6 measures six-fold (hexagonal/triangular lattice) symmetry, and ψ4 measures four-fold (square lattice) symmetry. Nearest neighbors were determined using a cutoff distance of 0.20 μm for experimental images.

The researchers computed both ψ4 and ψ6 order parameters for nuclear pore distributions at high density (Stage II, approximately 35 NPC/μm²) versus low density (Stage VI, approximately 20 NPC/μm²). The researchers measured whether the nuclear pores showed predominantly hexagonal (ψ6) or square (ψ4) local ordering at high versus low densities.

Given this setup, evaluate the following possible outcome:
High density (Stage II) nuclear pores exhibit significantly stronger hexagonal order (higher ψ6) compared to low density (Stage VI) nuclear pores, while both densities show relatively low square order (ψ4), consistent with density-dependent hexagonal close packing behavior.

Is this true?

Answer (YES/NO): YES